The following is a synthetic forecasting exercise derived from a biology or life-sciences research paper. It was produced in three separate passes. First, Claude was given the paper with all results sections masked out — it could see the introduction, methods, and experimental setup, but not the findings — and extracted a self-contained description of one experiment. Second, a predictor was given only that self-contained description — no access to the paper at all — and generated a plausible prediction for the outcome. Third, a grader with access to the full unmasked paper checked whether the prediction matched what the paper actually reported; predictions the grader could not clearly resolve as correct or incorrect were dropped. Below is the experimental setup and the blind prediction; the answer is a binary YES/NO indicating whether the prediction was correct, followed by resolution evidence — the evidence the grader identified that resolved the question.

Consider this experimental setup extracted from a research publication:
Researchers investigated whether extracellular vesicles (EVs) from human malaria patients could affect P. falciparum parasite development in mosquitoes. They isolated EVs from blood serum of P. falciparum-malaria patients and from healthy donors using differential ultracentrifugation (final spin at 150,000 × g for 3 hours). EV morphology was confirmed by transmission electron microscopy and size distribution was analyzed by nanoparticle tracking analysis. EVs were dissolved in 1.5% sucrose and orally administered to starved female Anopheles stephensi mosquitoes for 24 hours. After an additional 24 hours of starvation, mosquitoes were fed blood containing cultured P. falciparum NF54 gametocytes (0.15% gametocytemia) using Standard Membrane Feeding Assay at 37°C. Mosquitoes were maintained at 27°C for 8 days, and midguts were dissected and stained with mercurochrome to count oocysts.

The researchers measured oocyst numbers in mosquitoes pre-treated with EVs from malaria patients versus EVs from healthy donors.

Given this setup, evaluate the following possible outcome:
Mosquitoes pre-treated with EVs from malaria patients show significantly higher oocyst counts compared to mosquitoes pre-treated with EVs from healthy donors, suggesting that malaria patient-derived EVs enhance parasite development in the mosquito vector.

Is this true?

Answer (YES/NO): YES